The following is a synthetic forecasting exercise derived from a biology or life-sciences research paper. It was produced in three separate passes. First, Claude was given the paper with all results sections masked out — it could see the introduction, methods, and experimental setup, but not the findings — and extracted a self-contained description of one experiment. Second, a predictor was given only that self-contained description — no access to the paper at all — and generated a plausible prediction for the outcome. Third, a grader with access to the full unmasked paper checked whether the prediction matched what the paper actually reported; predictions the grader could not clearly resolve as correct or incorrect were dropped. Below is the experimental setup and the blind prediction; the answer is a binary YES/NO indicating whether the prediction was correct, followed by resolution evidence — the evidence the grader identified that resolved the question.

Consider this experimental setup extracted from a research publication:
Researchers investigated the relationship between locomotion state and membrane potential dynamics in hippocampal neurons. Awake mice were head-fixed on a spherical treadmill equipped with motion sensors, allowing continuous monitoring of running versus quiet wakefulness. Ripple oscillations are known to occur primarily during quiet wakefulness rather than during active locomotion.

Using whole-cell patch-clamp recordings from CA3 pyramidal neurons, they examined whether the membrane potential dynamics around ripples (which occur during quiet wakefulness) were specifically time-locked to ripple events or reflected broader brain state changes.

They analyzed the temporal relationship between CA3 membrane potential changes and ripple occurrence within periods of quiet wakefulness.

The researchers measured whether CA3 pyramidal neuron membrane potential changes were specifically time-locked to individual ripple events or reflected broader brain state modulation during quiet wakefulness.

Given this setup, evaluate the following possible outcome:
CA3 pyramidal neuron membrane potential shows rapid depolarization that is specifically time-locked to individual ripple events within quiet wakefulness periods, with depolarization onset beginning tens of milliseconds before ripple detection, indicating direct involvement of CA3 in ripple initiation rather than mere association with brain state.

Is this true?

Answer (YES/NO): NO